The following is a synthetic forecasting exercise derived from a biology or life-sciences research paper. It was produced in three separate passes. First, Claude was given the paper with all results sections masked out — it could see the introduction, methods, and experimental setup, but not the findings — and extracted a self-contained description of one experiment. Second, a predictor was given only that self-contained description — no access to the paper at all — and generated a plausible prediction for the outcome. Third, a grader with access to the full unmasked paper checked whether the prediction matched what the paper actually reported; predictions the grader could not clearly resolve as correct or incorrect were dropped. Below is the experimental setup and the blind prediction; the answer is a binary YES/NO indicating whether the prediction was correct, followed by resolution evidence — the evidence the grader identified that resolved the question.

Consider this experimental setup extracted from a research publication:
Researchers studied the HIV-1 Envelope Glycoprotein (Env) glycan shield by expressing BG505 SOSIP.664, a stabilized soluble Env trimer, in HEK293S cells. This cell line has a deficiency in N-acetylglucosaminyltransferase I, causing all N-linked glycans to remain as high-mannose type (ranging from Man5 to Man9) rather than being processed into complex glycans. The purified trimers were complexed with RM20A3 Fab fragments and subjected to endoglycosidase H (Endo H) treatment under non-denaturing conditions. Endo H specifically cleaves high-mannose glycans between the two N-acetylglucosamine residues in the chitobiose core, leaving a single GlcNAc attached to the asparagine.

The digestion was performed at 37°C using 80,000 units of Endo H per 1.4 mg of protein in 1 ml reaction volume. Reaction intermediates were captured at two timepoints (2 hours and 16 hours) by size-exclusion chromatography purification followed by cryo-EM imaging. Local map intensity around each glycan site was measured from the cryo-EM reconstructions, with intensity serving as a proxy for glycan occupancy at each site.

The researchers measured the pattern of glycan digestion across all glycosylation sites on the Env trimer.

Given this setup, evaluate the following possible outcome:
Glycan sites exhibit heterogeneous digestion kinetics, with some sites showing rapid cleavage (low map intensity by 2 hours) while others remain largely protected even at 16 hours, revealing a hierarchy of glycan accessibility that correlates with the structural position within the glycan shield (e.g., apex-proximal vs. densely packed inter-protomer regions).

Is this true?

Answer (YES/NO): YES